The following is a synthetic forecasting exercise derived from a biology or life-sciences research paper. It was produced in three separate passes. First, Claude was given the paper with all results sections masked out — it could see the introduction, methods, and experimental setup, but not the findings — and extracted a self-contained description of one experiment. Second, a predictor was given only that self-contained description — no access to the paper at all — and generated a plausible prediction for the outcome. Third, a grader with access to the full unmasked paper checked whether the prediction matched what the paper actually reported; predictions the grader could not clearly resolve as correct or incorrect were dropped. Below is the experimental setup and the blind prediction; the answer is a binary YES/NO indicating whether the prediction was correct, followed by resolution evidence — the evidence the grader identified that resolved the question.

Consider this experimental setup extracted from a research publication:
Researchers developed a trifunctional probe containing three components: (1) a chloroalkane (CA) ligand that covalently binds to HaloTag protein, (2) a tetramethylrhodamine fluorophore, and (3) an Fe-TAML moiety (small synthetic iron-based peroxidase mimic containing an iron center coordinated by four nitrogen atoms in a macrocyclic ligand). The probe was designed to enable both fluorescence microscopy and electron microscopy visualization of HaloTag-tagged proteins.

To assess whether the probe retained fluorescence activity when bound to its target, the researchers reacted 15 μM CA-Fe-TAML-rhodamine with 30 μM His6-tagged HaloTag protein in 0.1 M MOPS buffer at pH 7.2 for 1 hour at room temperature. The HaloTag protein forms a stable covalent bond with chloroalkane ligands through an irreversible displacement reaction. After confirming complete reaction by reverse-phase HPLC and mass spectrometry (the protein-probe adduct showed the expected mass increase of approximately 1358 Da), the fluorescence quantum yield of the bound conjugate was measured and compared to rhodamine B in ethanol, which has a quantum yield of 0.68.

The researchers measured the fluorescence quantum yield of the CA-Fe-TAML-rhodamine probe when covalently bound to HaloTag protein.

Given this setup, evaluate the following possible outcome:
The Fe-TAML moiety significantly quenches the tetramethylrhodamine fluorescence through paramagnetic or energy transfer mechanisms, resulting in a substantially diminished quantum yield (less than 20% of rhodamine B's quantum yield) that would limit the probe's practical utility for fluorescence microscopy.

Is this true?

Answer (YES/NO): NO